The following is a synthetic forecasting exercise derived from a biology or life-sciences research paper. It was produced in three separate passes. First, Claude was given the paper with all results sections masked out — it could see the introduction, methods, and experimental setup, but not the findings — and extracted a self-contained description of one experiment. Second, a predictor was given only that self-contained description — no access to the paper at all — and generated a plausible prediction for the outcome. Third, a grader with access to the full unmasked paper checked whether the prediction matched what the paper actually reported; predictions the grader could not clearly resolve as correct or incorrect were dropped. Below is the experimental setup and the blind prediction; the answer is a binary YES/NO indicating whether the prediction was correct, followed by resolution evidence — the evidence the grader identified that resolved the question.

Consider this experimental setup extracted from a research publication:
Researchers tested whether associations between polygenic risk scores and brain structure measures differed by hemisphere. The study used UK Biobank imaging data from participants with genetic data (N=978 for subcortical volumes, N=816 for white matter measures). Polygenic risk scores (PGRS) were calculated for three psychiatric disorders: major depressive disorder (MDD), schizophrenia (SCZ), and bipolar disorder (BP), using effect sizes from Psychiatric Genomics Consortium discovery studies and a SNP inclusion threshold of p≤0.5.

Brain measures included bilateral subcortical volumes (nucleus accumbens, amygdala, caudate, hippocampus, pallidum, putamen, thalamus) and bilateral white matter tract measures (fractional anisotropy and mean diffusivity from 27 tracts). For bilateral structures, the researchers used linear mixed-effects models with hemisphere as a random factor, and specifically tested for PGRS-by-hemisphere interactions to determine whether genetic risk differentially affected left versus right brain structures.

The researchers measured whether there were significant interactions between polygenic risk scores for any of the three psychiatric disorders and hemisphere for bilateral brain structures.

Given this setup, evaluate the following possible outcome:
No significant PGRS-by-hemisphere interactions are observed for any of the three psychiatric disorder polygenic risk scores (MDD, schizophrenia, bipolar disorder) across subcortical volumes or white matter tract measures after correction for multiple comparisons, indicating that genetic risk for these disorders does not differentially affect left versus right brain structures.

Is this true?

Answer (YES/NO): NO